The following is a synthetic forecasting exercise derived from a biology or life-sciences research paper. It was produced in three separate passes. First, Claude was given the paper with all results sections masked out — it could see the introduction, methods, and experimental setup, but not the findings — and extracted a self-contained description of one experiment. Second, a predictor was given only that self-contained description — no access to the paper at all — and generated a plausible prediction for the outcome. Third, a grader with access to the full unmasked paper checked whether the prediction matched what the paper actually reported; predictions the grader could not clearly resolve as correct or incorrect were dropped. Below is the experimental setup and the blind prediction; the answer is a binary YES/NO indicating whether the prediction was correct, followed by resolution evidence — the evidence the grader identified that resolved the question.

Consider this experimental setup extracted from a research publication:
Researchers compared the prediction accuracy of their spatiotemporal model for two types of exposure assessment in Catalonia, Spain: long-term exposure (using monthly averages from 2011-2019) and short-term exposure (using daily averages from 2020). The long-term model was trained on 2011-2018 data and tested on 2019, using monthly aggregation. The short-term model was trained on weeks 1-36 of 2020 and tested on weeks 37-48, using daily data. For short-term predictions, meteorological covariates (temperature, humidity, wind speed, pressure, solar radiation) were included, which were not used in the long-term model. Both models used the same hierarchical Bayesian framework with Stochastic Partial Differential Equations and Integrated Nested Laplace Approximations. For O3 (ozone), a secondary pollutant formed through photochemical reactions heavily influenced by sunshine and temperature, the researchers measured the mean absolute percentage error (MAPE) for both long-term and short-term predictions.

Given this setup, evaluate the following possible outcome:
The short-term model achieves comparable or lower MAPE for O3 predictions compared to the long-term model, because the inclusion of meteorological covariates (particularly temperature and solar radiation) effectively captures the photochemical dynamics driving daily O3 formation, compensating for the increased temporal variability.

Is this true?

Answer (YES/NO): NO